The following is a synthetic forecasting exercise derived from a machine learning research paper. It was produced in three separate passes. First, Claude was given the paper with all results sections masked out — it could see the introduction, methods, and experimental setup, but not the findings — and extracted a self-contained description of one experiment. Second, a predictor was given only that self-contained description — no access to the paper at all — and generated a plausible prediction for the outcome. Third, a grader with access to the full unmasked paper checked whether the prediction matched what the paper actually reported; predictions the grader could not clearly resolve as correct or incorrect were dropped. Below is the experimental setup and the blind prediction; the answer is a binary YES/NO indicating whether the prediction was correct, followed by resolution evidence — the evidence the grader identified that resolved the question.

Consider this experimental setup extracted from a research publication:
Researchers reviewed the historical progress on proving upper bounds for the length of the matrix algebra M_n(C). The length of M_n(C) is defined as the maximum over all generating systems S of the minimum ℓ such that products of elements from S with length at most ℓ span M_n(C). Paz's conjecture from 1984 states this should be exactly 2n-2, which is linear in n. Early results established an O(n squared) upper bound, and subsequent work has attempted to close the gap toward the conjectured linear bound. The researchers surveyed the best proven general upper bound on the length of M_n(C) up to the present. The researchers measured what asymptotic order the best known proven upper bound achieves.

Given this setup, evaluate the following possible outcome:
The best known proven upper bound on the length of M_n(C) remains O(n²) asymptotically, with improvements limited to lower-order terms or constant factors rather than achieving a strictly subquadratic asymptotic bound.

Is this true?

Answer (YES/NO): NO